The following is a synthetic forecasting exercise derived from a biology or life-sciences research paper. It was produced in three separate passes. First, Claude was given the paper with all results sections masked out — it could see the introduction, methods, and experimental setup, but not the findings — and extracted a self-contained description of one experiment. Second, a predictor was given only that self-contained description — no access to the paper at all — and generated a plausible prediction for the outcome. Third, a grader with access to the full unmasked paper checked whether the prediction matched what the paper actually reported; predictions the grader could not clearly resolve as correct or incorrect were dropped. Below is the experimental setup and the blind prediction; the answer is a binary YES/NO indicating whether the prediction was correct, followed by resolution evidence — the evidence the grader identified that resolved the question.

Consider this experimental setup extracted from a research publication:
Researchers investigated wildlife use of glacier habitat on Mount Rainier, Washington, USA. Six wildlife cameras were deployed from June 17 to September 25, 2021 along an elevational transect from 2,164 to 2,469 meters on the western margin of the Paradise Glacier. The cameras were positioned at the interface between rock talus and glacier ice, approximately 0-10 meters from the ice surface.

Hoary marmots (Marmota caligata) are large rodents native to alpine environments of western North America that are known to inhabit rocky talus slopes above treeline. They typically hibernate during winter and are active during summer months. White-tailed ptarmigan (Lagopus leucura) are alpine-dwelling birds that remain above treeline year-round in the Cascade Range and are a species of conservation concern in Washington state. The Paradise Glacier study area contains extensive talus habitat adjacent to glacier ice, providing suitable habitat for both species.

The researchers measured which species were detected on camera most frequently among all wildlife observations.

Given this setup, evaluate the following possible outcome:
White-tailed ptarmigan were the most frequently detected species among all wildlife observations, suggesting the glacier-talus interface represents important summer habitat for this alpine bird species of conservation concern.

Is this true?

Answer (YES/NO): NO